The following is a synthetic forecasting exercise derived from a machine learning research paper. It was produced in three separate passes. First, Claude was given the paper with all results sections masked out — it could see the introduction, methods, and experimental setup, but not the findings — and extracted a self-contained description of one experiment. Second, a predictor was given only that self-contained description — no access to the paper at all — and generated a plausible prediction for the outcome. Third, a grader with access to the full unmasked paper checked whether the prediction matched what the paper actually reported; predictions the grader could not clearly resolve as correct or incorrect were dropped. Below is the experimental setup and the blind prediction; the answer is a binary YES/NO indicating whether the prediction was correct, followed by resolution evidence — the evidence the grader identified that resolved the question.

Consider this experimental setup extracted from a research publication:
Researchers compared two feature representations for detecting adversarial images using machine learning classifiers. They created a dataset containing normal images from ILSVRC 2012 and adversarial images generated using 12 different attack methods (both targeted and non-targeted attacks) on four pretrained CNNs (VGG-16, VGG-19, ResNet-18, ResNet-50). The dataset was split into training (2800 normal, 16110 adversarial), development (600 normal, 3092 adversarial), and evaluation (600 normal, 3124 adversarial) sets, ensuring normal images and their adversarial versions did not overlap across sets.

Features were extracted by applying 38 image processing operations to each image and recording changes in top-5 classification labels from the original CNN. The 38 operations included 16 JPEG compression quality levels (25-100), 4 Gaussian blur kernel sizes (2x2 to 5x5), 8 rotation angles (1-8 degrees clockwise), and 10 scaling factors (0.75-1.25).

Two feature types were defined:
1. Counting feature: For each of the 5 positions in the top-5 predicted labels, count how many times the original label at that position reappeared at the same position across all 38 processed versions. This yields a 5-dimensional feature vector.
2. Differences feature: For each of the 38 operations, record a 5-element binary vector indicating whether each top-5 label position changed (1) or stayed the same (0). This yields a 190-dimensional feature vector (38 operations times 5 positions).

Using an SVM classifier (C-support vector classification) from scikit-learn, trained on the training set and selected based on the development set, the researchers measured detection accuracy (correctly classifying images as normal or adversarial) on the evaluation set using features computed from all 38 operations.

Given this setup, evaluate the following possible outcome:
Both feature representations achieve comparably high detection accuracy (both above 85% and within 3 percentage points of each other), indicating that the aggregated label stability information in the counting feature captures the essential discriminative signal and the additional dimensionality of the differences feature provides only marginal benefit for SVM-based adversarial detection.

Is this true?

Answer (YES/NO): YES